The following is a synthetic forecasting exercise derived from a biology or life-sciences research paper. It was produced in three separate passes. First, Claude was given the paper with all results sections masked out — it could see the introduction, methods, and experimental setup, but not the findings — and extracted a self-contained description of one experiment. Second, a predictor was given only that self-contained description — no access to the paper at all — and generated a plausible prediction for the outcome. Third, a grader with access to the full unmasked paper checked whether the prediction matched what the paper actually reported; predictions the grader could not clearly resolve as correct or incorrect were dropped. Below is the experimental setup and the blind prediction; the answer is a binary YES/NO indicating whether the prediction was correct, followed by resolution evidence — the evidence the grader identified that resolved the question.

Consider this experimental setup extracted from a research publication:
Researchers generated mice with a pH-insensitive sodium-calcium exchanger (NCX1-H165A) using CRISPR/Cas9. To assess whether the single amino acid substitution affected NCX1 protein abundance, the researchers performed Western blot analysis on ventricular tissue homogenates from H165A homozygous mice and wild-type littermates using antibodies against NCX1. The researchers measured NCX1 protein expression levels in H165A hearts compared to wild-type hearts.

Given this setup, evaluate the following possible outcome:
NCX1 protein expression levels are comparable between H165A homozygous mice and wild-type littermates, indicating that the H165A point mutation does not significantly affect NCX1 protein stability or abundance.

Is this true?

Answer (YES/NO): YES